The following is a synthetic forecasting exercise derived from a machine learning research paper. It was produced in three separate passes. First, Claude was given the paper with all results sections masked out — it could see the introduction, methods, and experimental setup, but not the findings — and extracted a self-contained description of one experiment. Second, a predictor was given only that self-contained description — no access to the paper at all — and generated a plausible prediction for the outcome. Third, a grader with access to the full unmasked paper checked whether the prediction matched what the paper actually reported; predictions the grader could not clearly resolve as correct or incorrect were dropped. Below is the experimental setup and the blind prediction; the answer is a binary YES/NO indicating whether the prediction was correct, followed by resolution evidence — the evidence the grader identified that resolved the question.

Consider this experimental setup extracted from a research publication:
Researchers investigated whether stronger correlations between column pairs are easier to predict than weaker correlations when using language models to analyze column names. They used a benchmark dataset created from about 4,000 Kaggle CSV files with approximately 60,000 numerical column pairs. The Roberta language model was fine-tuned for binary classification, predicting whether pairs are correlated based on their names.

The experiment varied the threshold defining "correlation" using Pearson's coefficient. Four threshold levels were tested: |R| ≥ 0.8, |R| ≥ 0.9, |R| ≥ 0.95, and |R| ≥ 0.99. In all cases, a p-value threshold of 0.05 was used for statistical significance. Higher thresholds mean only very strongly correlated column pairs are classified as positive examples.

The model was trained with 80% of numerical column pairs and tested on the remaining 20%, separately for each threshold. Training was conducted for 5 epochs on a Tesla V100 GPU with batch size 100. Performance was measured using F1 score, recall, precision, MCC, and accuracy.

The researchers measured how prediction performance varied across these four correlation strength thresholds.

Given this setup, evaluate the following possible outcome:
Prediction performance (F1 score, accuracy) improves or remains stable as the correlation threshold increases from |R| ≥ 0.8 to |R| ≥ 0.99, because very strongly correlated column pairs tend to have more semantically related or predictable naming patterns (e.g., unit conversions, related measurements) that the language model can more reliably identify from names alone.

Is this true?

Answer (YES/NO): NO